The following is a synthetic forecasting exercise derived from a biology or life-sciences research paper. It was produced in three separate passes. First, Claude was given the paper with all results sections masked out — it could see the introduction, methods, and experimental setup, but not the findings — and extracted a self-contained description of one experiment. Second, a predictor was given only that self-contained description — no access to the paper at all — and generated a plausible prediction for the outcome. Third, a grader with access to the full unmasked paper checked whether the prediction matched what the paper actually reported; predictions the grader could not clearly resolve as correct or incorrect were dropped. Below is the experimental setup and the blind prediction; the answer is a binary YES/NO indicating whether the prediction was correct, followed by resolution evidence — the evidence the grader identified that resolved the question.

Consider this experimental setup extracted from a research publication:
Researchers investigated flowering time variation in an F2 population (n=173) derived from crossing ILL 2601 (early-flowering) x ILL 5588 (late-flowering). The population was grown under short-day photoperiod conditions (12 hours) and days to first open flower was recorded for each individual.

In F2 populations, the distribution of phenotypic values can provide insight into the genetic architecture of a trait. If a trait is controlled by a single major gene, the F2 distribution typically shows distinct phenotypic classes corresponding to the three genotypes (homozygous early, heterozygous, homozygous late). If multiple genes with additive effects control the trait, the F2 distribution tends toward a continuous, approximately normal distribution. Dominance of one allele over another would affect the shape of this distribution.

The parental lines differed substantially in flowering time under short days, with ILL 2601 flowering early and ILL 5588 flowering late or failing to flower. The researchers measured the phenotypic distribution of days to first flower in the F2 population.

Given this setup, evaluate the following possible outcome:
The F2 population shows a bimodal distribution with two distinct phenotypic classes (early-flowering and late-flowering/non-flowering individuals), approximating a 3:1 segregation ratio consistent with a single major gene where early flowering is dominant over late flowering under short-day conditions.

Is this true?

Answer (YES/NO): NO